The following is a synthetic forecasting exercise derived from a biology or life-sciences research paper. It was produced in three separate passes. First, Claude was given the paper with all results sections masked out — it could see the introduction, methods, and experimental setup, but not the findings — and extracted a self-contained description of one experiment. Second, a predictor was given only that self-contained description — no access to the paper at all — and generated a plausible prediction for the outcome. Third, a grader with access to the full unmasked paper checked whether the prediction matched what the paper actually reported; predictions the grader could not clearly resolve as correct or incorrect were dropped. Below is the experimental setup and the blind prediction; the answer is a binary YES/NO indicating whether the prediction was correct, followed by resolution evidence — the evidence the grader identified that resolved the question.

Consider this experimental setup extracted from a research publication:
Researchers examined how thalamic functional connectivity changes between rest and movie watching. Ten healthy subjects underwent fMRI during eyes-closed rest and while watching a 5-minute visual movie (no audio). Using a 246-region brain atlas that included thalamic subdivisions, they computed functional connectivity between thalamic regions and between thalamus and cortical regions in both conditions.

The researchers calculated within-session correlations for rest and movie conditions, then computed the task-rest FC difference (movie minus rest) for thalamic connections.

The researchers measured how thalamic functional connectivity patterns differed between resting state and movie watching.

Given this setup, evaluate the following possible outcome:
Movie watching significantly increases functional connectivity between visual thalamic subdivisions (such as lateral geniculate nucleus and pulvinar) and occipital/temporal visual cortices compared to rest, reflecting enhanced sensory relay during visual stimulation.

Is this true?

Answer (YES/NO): YES